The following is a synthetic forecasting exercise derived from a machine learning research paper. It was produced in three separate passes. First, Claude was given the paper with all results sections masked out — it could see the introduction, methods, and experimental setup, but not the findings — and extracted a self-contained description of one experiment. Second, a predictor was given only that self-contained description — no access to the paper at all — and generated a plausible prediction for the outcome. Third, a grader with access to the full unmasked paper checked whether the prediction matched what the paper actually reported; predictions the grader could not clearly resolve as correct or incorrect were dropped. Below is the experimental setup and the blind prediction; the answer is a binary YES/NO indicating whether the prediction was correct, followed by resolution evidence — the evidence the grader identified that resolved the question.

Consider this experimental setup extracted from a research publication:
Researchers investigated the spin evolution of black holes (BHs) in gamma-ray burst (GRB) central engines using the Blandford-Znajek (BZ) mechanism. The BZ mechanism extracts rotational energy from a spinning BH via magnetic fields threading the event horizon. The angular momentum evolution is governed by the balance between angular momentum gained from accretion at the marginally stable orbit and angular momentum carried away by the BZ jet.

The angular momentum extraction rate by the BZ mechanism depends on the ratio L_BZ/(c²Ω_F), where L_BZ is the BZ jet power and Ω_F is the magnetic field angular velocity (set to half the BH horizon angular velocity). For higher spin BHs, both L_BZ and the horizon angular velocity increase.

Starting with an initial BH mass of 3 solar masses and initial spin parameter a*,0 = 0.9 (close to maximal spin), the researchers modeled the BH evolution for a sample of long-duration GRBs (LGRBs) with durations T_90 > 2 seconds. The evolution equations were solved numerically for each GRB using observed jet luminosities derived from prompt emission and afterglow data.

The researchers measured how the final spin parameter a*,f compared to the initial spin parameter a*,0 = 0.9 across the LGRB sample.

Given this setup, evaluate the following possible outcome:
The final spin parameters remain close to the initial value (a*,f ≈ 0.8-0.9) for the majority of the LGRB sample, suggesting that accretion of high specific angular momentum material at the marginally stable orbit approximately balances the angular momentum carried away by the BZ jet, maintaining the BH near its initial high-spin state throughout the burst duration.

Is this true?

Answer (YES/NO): YES